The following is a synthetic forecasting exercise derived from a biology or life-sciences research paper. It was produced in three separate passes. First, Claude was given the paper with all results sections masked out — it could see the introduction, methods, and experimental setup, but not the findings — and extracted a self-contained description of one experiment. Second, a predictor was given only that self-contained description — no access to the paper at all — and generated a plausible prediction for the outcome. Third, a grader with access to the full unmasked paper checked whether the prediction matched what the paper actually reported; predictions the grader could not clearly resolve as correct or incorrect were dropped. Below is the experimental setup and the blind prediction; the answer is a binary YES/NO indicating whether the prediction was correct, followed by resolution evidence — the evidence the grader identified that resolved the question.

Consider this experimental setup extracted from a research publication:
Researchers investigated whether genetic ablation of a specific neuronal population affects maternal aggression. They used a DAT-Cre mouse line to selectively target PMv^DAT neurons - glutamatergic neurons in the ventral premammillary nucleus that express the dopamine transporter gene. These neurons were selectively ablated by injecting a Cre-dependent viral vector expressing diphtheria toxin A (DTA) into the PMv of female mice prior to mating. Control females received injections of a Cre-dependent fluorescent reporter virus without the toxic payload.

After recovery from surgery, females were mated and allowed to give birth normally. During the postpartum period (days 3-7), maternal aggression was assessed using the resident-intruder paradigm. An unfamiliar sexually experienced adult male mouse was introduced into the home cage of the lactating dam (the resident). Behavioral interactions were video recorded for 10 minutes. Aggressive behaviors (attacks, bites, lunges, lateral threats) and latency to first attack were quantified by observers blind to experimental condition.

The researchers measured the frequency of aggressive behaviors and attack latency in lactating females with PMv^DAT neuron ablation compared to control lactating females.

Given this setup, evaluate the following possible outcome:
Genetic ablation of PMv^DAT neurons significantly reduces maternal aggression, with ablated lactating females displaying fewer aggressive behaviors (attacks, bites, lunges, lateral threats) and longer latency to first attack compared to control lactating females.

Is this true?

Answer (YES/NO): YES